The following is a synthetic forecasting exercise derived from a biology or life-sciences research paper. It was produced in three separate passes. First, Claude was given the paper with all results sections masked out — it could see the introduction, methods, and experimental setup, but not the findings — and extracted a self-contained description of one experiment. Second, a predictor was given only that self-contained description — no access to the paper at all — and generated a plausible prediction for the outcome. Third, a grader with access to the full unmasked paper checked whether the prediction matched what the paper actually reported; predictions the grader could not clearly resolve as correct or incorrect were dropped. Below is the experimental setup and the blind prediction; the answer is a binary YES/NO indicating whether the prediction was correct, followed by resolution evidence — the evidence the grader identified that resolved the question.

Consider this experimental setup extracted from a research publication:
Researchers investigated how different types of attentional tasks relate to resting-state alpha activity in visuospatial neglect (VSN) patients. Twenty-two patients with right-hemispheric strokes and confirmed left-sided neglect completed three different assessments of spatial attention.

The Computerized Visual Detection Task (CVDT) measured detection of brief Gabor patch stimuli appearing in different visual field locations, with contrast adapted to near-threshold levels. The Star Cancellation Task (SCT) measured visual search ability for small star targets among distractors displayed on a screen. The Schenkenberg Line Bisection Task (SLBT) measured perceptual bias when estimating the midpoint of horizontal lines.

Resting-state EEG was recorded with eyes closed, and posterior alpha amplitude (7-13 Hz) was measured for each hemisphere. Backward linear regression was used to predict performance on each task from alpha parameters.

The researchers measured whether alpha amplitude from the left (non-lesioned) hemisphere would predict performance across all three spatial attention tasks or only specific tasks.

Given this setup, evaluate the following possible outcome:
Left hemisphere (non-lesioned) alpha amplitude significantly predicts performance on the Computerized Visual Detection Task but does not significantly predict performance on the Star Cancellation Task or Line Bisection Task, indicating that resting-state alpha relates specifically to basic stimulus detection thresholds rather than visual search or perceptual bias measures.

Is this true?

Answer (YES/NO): NO